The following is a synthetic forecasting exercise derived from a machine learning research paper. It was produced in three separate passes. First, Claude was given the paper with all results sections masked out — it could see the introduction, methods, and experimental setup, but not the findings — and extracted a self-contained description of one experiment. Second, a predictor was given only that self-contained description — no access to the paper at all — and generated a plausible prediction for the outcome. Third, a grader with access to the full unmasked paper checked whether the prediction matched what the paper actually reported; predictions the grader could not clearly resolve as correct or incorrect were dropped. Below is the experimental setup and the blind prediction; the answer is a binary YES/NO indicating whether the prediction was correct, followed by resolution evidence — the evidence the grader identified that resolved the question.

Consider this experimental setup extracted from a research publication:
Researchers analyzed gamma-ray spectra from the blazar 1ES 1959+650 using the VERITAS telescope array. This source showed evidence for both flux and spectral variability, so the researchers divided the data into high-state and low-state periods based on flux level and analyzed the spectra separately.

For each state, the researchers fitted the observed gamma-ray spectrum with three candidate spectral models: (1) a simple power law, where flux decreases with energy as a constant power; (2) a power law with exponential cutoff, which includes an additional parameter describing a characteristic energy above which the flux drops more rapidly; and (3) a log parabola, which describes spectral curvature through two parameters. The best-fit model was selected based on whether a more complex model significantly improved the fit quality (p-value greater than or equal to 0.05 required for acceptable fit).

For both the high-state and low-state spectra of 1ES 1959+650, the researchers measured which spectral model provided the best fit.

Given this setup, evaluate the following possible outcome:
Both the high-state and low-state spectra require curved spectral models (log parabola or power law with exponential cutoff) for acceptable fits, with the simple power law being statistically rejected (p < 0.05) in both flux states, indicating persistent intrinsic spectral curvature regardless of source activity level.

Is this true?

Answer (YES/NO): YES